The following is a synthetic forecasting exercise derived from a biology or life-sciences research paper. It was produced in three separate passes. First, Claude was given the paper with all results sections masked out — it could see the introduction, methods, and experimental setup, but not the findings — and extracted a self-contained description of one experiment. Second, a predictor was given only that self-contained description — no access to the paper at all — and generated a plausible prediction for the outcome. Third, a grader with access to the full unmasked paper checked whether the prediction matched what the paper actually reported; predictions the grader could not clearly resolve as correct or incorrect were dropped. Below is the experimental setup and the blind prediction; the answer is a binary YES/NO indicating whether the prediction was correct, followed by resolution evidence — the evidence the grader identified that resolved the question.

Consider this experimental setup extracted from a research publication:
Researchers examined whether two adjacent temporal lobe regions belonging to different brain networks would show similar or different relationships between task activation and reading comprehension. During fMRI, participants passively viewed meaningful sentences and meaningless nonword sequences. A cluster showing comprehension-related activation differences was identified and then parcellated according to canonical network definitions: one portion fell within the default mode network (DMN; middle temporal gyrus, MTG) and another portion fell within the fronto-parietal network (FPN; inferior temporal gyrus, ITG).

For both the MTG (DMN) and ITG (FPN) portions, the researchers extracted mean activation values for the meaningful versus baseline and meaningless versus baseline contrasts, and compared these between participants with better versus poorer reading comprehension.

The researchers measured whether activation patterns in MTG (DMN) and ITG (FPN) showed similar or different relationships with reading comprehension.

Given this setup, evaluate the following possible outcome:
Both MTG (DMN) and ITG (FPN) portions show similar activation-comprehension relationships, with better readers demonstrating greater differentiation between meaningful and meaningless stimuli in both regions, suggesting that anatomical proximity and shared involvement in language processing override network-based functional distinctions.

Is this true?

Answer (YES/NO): NO